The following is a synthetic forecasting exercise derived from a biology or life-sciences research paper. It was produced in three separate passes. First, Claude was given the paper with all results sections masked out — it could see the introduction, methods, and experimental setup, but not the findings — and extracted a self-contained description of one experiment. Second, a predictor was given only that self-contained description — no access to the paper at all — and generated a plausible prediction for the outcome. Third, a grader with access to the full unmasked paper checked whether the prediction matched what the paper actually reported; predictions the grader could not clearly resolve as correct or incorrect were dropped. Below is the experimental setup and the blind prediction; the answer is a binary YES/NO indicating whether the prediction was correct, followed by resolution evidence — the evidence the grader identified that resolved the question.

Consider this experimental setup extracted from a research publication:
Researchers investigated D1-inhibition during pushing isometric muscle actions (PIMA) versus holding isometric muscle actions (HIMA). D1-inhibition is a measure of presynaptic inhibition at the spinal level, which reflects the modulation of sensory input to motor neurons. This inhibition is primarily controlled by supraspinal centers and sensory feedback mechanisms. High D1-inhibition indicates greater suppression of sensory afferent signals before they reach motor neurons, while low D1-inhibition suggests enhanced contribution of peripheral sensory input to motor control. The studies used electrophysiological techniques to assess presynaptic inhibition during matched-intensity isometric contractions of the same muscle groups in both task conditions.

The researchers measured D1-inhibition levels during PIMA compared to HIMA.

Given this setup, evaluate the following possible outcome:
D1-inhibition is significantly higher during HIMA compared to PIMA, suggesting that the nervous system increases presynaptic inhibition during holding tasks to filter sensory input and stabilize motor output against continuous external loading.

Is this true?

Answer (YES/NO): NO